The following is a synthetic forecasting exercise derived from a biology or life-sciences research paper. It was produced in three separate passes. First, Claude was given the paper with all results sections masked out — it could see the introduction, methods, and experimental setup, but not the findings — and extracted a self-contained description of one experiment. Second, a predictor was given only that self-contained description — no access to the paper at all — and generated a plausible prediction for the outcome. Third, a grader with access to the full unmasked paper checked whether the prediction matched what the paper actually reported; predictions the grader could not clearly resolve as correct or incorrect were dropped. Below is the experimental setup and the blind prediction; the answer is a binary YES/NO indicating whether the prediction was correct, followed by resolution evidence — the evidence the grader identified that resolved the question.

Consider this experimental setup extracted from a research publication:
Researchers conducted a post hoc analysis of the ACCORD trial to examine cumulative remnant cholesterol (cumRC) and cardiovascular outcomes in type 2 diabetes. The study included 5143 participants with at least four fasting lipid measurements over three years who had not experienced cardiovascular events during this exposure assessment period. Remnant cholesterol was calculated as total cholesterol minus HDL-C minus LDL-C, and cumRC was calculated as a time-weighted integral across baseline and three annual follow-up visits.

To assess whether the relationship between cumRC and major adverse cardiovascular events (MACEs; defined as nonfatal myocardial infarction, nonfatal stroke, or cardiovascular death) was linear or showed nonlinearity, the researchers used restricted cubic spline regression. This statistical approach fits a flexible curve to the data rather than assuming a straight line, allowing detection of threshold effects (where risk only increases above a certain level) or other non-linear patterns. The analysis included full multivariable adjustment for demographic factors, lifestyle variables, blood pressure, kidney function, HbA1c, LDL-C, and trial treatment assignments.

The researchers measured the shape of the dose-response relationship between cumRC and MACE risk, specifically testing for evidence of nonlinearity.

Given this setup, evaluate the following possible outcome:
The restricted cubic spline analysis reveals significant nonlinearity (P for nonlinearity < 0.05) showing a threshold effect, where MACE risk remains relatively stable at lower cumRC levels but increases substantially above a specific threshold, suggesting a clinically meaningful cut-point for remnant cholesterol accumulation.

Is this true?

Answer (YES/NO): NO